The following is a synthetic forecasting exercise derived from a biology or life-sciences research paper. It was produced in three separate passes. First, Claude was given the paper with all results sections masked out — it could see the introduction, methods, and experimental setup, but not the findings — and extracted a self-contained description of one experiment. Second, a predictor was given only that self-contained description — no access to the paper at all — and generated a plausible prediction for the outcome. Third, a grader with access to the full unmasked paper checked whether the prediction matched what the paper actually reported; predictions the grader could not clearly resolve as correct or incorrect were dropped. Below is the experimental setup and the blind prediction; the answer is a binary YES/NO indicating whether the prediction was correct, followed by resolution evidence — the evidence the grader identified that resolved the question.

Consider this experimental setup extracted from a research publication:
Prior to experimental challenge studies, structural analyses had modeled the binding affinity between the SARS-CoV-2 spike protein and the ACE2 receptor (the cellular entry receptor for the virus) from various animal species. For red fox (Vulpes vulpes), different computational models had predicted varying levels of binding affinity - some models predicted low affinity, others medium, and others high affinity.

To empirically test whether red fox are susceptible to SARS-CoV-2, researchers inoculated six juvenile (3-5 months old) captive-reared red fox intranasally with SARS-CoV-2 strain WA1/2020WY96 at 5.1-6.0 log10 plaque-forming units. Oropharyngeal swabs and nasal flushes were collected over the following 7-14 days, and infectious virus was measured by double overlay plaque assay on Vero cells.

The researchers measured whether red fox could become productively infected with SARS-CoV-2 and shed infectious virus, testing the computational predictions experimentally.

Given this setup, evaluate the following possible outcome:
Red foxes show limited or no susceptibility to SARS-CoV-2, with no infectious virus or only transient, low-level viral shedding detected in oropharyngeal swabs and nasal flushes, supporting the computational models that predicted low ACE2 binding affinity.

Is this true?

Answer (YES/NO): NO